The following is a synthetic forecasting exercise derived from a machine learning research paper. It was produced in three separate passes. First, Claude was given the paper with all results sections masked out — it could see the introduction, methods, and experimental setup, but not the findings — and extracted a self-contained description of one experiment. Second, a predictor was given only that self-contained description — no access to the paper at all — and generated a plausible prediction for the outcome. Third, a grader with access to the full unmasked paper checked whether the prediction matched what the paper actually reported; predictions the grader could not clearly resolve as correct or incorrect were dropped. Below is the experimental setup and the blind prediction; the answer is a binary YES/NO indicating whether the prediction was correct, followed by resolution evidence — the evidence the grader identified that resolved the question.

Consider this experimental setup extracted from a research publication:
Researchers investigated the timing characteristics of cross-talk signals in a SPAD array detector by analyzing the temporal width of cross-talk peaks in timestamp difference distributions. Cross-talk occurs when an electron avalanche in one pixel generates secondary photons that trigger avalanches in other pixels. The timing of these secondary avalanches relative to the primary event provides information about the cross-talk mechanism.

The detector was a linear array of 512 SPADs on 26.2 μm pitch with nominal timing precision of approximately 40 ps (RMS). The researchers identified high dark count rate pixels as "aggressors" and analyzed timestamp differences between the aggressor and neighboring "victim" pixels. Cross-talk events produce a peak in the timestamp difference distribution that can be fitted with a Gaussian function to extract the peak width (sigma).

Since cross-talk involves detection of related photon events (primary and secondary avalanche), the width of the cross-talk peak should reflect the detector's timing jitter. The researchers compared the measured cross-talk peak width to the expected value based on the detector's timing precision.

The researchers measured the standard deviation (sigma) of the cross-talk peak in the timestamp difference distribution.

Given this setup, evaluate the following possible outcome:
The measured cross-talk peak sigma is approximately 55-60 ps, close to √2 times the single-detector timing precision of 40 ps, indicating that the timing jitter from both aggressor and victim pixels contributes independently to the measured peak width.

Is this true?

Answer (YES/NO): NO